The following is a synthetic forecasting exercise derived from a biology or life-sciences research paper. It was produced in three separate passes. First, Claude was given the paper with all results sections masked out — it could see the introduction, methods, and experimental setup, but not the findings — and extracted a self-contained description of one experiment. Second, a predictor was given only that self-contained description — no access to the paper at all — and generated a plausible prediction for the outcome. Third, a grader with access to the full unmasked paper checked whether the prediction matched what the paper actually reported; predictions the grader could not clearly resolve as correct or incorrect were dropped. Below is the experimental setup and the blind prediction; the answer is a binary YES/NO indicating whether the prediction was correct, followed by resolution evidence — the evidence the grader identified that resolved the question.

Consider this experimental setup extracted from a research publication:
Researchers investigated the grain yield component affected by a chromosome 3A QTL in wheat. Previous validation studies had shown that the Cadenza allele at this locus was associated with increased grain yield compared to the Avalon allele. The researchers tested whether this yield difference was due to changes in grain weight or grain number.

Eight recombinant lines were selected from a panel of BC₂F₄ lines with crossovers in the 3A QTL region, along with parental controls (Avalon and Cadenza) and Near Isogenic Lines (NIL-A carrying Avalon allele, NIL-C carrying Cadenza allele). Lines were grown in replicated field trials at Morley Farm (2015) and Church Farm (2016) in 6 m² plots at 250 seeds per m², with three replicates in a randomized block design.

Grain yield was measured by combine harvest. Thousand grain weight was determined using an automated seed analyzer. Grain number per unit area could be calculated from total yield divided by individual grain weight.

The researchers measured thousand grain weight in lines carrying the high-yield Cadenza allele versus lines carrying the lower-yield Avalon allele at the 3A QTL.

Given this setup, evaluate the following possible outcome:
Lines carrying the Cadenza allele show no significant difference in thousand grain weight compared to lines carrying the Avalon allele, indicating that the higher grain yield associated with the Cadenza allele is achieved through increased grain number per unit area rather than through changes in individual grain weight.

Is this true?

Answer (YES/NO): YES